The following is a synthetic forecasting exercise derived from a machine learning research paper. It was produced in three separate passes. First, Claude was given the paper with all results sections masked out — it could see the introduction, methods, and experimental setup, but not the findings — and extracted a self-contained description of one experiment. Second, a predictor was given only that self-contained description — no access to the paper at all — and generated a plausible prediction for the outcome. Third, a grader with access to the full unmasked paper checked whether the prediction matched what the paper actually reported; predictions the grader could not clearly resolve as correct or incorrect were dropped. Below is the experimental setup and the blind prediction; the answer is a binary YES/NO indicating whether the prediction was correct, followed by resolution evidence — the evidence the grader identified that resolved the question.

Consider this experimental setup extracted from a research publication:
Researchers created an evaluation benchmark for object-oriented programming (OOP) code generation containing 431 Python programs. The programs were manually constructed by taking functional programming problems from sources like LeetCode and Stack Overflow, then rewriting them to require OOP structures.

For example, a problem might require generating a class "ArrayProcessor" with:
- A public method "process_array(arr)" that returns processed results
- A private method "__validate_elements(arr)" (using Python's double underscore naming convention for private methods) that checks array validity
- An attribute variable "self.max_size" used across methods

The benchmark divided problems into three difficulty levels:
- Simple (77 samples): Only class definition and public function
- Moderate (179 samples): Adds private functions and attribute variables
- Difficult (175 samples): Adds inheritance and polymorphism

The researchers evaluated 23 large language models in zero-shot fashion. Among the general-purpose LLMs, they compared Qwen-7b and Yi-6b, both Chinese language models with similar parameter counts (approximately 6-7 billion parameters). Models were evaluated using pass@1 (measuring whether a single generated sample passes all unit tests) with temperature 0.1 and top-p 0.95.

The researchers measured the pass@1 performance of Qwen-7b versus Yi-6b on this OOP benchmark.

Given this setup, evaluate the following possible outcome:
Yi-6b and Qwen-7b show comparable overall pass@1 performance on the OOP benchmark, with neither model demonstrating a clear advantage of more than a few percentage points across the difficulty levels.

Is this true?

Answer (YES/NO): NO